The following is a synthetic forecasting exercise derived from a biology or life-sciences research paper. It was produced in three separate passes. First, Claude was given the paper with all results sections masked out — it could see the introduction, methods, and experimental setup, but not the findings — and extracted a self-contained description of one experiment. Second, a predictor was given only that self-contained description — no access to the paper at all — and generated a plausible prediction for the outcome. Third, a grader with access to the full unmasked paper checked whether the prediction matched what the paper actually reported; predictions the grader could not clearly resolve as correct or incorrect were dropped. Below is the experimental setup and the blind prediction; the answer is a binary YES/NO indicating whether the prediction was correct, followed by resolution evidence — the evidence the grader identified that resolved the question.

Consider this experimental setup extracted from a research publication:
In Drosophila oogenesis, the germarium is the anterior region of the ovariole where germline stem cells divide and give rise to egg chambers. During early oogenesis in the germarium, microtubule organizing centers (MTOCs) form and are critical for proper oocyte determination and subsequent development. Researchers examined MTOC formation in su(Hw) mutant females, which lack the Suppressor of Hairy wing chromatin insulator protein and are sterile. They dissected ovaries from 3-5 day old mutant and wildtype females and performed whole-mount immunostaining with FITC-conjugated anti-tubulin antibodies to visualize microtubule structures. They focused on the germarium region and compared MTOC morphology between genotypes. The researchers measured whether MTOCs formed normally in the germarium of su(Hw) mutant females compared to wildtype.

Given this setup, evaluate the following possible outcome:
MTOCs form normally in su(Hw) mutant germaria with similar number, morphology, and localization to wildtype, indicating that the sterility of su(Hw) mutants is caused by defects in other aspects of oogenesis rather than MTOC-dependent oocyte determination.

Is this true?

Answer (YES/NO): NO